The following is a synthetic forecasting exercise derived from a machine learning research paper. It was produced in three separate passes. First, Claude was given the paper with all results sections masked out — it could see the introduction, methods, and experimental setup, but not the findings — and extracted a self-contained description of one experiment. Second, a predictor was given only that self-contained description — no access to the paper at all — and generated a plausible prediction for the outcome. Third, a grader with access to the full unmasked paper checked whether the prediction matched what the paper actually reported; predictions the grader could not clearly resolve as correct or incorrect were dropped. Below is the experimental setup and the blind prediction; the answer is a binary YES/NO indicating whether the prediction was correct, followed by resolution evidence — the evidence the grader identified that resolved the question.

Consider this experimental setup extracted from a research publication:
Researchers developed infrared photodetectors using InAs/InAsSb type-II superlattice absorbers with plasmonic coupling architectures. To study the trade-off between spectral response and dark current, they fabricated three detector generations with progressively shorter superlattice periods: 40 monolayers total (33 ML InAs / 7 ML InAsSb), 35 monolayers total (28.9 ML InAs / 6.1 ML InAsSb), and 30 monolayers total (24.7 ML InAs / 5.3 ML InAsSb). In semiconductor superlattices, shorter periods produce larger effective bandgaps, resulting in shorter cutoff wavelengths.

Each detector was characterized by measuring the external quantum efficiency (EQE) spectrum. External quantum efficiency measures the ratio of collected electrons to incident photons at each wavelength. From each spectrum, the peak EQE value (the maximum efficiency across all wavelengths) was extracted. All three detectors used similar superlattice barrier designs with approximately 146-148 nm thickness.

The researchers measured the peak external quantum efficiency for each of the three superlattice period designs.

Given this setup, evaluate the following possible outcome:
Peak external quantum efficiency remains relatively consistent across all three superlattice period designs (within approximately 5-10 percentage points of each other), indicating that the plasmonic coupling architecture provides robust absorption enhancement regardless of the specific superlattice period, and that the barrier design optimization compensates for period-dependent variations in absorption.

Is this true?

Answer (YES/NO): NO